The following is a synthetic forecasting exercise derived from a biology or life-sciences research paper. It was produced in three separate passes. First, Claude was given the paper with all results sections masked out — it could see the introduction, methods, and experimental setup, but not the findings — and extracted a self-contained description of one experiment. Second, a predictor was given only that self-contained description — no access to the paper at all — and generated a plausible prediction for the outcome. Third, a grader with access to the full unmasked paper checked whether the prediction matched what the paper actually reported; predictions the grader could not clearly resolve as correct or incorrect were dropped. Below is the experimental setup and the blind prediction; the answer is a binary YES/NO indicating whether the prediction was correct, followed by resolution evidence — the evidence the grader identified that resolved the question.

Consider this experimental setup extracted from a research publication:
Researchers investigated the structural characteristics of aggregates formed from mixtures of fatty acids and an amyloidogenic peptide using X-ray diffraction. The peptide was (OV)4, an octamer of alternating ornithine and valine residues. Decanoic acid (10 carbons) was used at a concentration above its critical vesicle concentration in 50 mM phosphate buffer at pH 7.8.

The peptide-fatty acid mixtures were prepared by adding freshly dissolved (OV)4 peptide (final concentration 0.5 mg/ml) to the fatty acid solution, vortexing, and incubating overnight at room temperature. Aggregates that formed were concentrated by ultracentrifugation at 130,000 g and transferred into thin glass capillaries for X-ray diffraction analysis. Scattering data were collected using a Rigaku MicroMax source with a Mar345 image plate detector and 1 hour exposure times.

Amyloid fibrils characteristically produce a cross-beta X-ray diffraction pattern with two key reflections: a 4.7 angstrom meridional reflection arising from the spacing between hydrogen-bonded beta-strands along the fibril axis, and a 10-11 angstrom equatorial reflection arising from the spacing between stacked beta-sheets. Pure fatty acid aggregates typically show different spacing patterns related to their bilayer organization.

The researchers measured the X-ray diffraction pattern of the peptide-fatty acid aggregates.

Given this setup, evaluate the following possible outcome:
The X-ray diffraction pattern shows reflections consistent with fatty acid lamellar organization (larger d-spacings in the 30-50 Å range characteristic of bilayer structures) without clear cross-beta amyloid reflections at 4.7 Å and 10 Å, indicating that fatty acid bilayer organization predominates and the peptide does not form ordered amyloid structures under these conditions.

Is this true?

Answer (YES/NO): NO